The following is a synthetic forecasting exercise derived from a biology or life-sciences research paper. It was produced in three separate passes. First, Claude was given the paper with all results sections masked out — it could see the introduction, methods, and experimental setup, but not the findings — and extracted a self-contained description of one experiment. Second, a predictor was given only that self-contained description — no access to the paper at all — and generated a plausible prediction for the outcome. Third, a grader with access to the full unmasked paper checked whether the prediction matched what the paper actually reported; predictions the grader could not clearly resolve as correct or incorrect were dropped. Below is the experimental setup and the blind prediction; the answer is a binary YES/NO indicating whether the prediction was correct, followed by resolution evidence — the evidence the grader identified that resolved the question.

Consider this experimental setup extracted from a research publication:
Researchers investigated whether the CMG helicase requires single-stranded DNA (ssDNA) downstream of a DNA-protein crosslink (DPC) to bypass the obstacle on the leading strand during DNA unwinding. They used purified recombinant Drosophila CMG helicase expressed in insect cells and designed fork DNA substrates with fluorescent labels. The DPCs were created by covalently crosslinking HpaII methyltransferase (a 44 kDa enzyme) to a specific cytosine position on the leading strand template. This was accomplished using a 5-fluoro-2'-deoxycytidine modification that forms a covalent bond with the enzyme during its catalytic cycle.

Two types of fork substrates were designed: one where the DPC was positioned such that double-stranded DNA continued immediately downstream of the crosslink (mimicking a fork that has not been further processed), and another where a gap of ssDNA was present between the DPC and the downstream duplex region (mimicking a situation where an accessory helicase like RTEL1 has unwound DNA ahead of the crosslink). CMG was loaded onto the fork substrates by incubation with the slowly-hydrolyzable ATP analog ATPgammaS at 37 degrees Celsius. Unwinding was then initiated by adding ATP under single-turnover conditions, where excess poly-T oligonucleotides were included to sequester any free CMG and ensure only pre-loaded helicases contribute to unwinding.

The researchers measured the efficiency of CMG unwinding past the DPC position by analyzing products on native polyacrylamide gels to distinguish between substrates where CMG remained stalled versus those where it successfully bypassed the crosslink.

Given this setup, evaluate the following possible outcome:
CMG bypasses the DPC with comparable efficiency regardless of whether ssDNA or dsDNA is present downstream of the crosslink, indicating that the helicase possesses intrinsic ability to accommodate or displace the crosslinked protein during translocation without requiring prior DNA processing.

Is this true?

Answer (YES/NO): NO